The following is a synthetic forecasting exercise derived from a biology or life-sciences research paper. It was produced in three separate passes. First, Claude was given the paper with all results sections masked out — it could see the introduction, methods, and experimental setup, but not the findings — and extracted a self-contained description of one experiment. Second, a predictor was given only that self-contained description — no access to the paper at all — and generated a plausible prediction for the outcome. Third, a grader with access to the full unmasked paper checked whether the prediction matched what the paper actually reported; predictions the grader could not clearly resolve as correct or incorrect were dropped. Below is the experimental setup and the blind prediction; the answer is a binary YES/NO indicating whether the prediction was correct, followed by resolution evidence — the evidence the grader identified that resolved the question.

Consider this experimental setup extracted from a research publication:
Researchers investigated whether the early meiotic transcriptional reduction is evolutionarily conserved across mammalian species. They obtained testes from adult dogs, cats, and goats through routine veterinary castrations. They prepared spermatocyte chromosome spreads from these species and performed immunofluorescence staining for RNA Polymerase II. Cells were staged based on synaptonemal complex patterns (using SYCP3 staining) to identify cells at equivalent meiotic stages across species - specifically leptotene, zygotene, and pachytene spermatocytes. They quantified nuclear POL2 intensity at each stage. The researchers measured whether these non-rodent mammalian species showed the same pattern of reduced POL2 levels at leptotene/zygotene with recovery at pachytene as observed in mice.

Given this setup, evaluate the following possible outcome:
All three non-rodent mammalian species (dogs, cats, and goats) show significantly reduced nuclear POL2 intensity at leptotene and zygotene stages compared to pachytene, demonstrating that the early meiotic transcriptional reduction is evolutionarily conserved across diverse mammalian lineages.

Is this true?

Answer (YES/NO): YES